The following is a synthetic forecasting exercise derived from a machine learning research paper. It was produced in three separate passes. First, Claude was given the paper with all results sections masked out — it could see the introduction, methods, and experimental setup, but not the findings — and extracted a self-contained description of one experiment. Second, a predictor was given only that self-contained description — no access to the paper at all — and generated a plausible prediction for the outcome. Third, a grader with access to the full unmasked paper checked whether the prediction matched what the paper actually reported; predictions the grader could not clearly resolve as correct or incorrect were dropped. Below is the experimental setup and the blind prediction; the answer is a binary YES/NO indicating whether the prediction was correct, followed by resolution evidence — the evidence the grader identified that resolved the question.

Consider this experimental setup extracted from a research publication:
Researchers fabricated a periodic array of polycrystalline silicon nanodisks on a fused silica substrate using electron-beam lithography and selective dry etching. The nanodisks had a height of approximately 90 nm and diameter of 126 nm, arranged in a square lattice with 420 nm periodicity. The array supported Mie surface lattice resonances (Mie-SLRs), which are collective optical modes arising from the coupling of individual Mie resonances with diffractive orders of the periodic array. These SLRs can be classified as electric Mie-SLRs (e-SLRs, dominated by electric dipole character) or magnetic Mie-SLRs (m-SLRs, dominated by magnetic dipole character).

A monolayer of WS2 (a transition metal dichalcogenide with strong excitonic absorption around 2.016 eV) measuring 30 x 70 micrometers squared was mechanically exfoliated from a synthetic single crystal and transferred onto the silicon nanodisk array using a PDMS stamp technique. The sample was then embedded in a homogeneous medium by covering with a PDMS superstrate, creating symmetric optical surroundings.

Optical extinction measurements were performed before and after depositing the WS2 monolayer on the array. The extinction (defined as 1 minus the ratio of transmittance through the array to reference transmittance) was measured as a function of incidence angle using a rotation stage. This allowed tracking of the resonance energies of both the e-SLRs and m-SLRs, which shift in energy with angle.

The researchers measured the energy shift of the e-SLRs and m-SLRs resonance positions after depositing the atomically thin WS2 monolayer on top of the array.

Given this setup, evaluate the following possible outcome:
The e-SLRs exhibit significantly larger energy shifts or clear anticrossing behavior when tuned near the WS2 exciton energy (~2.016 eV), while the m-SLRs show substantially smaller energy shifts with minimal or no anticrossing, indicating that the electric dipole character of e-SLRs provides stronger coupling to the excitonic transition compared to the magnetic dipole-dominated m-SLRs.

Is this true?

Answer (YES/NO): YES